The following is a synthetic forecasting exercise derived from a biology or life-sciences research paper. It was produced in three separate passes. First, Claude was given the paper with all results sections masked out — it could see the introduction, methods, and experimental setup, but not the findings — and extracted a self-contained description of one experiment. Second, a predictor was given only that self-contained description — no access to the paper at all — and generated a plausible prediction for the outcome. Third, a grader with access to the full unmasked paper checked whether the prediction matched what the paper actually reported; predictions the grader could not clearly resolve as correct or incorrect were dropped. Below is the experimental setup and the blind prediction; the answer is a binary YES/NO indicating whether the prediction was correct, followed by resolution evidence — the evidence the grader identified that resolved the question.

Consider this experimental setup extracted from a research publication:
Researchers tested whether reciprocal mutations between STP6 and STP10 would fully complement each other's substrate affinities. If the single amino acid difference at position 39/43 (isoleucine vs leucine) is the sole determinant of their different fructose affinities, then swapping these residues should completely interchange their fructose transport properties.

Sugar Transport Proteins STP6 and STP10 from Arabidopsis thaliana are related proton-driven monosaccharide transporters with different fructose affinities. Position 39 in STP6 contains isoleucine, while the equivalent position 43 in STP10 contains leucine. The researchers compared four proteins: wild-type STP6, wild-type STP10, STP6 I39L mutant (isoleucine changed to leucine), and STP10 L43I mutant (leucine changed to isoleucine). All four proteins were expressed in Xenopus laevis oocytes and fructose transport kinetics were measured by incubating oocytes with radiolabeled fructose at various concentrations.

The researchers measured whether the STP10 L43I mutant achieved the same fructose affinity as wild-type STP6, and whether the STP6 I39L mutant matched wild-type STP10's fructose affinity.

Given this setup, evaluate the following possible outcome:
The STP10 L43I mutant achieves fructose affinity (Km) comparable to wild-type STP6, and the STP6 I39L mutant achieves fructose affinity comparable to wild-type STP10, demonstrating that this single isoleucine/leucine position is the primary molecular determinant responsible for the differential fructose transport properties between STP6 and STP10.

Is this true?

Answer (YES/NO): NO